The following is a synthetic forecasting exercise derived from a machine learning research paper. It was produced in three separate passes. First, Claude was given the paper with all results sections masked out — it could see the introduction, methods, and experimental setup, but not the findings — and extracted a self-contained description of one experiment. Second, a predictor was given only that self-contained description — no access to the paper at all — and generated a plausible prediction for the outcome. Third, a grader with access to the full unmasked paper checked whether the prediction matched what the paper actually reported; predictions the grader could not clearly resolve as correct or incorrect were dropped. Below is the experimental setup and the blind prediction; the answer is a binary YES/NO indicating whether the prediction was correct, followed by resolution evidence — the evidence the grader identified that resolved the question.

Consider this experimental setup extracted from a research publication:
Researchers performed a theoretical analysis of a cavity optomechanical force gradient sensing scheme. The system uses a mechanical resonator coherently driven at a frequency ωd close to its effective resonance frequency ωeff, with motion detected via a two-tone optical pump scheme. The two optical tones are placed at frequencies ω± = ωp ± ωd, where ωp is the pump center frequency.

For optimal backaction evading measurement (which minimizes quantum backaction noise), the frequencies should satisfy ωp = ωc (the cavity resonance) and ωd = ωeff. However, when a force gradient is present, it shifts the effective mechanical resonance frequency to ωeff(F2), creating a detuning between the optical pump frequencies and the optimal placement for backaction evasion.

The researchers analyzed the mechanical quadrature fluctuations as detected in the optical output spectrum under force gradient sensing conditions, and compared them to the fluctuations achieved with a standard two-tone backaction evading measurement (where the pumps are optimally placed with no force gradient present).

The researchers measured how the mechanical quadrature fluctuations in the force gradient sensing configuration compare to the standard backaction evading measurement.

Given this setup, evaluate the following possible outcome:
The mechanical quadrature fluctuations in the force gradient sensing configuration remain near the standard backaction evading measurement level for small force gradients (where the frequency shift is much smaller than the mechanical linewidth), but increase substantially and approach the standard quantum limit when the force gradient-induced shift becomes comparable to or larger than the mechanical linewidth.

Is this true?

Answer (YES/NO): NO